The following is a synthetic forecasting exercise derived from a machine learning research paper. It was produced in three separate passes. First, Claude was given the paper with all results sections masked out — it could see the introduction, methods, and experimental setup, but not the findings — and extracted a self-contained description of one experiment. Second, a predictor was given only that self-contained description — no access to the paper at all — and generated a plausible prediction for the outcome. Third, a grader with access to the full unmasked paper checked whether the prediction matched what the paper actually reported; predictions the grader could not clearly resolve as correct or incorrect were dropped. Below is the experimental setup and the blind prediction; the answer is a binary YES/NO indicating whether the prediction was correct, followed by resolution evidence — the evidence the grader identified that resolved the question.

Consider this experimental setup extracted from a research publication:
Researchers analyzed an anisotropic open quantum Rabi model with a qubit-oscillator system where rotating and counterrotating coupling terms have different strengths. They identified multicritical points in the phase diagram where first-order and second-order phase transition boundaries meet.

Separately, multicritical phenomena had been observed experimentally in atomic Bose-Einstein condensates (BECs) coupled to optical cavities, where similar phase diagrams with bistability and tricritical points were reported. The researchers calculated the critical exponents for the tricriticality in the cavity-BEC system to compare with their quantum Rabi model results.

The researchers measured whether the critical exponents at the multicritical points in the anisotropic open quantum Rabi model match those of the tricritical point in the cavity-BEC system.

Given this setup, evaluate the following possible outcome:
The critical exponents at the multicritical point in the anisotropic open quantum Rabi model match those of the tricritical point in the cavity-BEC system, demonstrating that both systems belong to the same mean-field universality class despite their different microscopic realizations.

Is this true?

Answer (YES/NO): YES